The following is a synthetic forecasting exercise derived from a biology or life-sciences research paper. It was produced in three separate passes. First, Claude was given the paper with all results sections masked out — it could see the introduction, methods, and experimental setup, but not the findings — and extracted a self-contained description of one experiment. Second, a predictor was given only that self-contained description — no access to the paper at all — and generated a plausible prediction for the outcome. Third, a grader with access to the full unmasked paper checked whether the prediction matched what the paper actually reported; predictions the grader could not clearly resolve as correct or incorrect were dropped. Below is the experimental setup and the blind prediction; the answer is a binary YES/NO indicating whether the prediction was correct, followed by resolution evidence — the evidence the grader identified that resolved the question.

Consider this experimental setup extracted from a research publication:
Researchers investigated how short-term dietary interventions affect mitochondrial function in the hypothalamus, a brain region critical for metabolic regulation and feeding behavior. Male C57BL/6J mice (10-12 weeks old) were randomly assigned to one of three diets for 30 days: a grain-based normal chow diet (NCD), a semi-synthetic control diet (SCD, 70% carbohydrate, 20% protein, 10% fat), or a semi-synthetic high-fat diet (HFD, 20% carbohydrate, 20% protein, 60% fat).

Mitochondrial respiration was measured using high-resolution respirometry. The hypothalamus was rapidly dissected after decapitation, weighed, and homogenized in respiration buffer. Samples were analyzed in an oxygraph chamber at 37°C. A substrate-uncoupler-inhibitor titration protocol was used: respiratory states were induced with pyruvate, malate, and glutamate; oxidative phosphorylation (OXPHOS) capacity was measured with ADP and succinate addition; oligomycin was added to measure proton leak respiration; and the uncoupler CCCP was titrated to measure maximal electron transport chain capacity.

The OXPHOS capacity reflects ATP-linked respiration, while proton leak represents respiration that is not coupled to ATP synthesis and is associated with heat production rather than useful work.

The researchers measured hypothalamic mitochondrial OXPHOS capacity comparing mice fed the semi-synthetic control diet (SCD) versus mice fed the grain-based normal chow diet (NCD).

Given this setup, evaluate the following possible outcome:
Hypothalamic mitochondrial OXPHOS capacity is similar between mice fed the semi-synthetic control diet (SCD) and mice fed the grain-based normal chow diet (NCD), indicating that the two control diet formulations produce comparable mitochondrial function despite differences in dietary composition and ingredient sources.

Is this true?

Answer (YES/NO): YES